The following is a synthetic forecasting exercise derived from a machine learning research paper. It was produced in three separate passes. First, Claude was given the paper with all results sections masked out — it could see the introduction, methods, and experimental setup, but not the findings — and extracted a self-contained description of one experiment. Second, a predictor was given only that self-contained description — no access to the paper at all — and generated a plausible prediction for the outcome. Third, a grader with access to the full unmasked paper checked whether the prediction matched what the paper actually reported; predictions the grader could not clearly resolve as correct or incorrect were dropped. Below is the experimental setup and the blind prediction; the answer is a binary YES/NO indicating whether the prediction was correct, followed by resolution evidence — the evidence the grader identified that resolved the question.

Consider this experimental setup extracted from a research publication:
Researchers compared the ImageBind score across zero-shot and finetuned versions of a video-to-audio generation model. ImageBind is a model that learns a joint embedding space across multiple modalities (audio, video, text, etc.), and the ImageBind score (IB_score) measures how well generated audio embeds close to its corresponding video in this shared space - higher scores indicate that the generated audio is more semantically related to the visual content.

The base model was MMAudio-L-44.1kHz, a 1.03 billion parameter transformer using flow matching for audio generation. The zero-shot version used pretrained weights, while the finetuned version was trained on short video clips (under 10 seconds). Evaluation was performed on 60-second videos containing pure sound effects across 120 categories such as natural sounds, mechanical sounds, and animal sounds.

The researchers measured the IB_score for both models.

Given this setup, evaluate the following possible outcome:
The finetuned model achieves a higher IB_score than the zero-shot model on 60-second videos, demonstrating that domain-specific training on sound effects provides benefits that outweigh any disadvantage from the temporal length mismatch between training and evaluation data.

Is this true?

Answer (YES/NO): NO